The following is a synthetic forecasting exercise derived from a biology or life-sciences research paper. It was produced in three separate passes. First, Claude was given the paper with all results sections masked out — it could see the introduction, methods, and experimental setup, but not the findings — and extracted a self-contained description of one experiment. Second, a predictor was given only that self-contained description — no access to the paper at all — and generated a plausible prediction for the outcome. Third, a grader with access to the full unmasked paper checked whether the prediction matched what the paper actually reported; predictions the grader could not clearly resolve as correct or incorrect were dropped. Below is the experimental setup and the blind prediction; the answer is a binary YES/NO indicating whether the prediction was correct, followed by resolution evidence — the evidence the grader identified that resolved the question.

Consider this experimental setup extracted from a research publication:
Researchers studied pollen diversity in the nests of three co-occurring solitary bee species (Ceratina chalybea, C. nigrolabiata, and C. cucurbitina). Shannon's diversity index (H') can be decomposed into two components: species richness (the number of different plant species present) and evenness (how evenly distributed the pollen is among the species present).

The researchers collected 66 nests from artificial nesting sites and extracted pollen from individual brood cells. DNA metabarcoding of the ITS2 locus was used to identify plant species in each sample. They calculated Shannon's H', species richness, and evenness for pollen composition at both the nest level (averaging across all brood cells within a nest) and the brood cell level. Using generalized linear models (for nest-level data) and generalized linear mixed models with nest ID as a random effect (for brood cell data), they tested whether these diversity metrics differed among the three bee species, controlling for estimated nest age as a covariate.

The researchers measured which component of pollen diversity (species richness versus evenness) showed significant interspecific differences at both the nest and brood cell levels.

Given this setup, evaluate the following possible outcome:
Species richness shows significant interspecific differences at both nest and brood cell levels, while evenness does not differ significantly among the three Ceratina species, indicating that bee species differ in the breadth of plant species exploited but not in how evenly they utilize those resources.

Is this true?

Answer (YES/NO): NO